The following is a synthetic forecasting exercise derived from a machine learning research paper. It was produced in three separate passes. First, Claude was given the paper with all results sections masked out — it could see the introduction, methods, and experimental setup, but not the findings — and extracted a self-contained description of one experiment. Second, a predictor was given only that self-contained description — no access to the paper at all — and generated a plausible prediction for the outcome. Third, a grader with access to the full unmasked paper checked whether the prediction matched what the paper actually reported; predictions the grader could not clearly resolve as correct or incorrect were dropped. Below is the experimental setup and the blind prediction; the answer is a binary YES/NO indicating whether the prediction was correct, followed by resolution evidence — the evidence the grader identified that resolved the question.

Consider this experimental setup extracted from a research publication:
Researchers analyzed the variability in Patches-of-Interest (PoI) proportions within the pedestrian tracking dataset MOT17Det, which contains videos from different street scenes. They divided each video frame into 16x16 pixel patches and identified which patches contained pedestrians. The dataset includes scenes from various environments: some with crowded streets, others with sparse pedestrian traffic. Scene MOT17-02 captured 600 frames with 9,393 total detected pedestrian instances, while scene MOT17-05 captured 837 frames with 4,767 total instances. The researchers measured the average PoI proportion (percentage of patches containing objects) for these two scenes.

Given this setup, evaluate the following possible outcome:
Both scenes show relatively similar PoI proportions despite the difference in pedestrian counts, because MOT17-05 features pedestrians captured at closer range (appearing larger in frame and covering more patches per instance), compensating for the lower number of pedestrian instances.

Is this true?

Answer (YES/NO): NO